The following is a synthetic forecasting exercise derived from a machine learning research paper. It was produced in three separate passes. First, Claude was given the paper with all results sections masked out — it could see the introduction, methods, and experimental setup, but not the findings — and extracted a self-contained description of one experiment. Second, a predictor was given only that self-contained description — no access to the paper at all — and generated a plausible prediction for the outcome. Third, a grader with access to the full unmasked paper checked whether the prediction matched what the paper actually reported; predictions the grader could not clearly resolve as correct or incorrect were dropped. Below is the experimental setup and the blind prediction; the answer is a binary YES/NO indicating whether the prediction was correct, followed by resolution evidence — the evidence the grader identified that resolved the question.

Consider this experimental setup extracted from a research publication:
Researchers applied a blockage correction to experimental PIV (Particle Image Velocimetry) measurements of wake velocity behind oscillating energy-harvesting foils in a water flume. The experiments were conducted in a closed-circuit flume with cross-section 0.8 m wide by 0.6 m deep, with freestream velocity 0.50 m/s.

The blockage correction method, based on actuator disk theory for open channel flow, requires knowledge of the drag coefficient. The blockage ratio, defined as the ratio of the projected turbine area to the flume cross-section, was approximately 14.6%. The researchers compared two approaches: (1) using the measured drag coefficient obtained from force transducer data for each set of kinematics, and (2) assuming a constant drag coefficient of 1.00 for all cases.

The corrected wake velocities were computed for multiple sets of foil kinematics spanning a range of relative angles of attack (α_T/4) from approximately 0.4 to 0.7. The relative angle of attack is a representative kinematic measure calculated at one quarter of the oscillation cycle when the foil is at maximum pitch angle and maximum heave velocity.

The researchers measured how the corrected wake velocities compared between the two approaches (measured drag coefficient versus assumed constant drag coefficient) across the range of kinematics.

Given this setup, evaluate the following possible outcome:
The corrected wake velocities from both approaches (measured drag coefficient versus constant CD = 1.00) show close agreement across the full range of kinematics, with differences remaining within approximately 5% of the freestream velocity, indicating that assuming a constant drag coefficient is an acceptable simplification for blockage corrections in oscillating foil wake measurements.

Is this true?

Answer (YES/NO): NO